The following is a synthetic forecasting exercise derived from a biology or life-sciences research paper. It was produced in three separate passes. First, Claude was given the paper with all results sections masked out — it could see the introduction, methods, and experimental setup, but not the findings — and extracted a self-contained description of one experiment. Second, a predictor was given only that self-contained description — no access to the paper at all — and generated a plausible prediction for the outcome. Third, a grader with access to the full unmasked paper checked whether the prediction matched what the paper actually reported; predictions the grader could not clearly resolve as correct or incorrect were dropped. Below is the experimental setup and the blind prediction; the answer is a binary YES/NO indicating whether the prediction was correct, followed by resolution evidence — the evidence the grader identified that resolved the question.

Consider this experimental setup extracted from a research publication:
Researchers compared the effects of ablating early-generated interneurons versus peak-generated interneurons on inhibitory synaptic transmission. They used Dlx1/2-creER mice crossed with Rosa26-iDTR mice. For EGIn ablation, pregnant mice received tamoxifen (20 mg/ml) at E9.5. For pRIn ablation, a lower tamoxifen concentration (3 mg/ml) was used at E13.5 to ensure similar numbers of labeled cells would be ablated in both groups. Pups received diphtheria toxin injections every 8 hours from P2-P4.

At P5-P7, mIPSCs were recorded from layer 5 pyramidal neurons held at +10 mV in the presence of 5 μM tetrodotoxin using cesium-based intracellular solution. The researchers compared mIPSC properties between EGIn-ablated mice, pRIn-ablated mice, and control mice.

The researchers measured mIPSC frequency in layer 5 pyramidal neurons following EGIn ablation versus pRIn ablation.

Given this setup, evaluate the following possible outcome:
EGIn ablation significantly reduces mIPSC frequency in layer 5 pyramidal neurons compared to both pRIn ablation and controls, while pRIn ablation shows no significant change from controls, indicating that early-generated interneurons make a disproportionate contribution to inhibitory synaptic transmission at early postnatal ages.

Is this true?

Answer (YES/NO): YES